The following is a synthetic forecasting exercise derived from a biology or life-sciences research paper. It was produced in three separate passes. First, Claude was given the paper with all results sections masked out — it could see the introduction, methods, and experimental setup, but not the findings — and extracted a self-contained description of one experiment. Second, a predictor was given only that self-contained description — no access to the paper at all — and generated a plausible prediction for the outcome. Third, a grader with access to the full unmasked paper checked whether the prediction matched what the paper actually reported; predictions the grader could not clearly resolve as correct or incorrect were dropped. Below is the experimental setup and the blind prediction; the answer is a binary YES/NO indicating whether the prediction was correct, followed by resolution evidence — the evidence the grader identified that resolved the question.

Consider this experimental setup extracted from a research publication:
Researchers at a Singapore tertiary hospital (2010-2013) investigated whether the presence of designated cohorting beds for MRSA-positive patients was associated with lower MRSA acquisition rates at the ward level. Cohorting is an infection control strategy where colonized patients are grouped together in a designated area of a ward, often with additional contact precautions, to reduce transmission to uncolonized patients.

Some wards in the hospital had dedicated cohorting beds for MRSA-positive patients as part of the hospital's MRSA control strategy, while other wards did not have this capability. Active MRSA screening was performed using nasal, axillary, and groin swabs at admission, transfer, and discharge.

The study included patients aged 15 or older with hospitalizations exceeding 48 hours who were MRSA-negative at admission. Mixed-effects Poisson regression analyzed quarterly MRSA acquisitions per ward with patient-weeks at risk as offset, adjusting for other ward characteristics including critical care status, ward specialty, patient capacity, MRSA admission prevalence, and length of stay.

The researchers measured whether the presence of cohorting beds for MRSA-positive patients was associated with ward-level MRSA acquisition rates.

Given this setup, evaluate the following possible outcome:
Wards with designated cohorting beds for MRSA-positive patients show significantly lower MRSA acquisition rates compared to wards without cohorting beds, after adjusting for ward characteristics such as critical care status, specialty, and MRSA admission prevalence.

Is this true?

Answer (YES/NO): NO